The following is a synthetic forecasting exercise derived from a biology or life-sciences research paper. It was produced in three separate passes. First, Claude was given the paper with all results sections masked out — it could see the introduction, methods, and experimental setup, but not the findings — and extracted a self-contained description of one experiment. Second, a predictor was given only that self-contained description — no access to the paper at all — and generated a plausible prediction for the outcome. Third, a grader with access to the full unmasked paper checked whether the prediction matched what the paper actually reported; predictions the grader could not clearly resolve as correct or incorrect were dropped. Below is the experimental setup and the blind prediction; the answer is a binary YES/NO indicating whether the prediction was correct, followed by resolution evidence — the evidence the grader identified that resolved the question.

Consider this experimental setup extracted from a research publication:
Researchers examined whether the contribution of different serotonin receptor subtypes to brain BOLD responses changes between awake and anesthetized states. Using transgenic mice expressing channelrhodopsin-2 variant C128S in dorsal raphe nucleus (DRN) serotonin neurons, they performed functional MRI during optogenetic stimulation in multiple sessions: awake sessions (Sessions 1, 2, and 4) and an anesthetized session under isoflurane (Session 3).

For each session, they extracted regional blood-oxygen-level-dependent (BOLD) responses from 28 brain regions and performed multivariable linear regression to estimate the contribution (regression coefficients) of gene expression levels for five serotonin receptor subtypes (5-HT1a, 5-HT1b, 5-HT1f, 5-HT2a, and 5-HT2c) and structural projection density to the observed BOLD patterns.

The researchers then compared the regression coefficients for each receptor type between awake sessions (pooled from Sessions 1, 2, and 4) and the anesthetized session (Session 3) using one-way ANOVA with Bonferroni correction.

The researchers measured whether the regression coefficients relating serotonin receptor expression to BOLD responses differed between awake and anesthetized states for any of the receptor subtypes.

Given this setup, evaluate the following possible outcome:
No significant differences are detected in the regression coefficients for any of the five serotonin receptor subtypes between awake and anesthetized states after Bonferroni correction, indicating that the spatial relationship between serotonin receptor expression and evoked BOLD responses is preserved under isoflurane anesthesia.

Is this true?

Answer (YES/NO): NO